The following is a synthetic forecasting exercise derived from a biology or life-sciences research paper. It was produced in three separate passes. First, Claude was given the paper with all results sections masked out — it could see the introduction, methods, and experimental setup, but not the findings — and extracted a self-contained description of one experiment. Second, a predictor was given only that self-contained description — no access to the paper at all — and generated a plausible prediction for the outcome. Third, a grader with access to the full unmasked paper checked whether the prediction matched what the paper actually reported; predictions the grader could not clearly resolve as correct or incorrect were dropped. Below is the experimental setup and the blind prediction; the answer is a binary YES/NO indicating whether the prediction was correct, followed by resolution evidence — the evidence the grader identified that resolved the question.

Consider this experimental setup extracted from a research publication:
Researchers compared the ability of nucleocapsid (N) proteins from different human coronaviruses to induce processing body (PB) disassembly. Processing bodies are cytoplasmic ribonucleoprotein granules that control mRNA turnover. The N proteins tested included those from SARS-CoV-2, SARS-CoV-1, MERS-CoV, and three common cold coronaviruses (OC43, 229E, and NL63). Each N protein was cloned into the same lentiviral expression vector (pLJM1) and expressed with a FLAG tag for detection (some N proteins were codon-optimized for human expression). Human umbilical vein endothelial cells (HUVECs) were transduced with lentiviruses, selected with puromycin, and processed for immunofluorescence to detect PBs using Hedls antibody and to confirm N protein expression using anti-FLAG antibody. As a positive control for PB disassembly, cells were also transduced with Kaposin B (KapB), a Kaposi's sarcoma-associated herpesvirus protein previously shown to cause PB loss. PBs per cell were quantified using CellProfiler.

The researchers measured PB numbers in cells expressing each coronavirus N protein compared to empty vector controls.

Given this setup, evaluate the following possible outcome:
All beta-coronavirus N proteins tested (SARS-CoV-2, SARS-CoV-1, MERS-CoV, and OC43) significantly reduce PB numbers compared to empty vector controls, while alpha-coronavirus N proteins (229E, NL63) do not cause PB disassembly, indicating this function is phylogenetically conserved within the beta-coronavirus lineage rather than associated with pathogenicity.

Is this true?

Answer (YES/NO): NO